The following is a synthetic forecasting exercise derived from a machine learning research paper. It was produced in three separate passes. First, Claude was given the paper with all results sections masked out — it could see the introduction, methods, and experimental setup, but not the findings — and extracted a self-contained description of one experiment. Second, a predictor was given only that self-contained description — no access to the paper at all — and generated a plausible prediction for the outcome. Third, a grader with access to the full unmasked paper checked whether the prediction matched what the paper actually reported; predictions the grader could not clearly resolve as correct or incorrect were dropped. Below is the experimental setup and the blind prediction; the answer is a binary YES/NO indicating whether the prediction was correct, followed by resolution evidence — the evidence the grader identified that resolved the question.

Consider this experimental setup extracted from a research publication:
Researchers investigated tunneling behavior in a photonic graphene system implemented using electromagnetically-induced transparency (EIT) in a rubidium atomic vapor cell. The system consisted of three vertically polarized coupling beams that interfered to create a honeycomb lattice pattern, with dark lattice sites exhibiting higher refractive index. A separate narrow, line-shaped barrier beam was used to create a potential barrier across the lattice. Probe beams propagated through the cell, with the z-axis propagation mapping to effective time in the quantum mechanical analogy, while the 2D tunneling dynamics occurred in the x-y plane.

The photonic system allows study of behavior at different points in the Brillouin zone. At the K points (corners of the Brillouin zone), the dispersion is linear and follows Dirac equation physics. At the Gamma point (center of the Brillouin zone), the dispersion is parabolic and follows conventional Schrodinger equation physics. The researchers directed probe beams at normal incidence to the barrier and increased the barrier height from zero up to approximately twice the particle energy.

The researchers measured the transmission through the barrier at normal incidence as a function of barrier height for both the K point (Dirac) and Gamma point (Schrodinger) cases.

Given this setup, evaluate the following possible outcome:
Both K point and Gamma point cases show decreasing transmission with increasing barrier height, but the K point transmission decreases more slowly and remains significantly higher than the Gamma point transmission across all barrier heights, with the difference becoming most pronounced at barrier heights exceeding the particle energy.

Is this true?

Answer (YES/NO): NO